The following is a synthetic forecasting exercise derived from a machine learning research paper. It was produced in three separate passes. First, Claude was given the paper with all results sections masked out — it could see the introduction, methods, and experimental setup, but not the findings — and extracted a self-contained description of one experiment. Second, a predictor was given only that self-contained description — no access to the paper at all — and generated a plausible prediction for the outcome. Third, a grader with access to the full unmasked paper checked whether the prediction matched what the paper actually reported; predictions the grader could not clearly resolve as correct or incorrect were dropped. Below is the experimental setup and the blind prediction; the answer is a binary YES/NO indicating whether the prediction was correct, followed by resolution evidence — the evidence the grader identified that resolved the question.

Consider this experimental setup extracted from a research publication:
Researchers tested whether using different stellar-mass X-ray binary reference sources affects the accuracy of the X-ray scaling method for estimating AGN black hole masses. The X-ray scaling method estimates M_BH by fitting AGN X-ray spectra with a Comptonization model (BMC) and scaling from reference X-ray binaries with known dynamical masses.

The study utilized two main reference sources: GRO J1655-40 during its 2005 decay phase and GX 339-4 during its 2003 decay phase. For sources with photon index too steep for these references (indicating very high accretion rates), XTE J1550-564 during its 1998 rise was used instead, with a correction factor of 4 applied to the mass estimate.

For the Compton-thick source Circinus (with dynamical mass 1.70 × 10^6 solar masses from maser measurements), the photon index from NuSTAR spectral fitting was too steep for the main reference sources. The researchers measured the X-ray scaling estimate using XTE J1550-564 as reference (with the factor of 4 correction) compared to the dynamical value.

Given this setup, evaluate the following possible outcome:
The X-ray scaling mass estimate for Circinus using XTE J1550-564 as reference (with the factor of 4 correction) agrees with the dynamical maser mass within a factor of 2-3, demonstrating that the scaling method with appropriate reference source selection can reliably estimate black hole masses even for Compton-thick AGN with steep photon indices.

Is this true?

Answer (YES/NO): YES